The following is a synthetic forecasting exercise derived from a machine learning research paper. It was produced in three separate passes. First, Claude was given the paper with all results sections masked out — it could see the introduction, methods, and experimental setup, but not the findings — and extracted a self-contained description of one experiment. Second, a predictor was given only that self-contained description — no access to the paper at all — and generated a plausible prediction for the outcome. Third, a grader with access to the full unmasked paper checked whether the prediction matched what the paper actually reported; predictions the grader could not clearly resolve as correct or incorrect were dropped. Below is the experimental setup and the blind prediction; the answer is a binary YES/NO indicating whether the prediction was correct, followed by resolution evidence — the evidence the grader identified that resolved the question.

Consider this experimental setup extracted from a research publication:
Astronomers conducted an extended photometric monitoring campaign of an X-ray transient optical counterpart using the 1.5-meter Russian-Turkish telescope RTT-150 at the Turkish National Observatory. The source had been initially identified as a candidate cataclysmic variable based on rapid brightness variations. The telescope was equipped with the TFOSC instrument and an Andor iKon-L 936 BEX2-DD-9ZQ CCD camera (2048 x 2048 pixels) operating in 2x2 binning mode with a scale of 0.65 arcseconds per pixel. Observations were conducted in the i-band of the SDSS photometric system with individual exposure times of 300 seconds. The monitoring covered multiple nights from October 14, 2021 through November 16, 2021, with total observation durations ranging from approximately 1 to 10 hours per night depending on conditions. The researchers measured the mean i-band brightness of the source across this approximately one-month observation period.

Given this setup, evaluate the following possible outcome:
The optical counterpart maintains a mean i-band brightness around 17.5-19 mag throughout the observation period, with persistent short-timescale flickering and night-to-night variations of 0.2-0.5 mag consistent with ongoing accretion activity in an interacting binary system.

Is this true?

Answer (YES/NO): NO